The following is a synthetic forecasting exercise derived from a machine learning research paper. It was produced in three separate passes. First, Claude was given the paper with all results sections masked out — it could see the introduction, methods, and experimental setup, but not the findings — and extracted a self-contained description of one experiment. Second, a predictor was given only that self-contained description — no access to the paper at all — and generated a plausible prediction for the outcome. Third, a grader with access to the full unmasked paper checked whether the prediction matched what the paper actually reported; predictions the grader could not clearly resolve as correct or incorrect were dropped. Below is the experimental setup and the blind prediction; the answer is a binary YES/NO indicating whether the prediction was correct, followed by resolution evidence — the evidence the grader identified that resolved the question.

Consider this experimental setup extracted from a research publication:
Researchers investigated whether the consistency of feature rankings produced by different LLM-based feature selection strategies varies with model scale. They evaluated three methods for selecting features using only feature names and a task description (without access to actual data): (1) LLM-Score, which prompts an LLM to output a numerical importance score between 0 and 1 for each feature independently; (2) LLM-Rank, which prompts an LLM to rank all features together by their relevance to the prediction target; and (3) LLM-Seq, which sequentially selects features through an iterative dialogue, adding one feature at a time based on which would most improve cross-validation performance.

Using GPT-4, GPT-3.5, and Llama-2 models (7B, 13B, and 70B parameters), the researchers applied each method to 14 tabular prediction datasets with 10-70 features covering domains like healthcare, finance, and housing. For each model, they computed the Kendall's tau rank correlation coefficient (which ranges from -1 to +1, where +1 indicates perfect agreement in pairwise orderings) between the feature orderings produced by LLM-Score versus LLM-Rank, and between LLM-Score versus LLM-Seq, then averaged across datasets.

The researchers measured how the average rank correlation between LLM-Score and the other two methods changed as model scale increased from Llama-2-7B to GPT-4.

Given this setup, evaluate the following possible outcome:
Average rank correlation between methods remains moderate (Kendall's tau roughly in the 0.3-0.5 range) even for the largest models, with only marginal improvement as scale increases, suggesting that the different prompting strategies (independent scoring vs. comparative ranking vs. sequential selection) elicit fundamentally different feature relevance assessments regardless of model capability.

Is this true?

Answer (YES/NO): NO